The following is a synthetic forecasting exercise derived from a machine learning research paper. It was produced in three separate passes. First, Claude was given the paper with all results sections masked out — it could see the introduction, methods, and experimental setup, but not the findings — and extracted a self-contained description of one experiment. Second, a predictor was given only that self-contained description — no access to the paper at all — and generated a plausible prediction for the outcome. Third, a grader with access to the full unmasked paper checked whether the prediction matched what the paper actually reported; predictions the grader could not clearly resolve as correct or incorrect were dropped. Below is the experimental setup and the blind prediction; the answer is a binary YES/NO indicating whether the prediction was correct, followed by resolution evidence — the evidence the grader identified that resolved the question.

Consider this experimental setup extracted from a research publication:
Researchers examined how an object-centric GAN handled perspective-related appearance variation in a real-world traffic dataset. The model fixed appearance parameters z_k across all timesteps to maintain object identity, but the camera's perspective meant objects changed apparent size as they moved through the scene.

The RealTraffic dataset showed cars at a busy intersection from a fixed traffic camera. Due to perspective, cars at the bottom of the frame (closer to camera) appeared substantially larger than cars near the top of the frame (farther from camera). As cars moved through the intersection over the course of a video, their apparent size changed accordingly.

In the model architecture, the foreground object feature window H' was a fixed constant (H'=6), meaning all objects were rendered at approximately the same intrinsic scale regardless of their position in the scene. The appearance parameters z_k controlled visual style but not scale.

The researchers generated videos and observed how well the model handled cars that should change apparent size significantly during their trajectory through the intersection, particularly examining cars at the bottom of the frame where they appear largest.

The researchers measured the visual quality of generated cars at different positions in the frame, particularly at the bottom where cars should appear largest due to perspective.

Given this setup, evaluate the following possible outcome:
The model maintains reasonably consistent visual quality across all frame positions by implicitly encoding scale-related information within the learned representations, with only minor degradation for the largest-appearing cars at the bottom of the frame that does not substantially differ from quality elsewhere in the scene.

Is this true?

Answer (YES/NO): NO